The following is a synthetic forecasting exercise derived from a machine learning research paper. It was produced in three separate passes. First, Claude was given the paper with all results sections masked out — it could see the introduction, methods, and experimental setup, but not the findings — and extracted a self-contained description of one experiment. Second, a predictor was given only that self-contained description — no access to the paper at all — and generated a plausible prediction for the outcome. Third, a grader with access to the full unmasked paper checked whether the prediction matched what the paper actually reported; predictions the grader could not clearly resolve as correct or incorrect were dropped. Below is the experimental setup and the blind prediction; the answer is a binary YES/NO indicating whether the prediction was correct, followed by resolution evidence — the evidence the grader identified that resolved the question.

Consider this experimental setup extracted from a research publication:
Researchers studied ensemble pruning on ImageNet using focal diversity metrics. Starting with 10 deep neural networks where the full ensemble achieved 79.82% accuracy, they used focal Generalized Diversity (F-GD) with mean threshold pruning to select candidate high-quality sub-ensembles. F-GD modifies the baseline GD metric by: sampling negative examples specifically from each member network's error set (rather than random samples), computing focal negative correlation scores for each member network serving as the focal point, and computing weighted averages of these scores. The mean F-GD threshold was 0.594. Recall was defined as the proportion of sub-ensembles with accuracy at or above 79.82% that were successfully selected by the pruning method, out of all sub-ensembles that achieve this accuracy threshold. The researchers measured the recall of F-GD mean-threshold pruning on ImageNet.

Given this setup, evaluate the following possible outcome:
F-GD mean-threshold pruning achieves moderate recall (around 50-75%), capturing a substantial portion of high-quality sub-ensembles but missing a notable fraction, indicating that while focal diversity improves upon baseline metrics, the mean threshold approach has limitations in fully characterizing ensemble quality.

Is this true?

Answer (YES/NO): NO